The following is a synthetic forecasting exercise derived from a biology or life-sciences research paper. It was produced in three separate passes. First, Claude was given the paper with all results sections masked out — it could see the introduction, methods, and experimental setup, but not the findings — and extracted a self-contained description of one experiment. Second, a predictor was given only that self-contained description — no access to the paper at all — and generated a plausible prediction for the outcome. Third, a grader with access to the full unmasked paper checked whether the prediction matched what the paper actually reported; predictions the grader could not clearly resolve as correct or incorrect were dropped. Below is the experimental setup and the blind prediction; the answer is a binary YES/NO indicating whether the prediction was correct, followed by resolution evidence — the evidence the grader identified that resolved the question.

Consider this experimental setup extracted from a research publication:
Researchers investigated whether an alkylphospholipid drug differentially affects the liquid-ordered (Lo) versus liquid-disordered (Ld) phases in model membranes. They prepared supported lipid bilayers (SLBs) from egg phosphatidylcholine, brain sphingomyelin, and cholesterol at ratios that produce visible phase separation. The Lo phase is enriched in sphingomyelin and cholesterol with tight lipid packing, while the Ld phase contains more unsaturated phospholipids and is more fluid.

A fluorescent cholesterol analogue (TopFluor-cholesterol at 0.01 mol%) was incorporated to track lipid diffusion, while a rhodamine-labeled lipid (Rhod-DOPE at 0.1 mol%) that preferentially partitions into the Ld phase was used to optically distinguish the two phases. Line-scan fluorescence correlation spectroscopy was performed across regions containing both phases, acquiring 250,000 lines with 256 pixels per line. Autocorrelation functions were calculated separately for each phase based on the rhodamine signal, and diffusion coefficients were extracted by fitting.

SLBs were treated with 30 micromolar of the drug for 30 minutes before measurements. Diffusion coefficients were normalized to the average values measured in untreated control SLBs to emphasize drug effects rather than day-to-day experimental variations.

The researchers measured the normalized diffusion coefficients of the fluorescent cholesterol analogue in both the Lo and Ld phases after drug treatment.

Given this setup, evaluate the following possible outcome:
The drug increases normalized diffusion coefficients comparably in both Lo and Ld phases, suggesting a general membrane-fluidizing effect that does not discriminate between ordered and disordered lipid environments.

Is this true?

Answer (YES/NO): YES